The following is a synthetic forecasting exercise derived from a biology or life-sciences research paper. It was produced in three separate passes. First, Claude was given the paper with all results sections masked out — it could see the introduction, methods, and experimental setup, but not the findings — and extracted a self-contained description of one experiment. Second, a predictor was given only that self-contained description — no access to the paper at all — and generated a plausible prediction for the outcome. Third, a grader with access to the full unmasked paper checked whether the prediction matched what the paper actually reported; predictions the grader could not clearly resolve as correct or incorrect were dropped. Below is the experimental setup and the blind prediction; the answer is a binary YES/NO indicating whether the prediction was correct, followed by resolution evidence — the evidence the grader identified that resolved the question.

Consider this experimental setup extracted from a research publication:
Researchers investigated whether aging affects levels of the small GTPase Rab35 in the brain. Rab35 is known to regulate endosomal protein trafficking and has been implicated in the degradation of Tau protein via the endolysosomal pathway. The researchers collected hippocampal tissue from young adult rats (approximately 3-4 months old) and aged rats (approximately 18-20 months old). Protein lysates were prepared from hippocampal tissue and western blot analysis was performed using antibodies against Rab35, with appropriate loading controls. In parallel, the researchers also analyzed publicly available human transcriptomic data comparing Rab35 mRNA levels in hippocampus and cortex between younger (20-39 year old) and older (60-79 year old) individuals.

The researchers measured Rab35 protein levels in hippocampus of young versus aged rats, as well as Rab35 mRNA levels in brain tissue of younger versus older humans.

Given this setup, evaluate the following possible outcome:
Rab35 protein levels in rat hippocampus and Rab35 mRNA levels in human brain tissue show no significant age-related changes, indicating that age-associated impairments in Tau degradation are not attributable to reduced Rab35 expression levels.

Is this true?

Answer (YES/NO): NO